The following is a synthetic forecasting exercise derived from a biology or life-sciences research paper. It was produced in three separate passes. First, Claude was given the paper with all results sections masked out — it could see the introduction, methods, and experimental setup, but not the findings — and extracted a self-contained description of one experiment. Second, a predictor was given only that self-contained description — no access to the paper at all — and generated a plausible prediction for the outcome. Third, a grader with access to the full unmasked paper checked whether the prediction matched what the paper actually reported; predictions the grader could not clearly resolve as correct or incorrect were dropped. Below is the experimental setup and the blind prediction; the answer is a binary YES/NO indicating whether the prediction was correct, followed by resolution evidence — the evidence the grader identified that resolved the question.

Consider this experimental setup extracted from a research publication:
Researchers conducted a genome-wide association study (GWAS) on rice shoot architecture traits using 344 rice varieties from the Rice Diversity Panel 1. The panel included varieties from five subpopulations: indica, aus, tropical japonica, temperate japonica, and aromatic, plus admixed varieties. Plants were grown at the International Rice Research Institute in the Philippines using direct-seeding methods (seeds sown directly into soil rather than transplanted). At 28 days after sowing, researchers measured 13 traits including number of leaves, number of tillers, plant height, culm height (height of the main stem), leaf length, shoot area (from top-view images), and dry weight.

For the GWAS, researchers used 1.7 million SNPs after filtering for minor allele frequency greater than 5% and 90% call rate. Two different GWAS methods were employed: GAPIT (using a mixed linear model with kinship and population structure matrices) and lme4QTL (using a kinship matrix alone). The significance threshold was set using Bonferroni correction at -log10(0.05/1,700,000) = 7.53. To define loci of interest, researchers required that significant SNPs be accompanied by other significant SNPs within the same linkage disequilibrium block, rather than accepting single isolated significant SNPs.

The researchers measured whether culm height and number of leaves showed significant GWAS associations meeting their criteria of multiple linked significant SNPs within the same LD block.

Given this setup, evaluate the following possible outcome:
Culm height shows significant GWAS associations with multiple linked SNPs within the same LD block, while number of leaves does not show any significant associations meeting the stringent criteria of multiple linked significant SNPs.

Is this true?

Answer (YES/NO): NO